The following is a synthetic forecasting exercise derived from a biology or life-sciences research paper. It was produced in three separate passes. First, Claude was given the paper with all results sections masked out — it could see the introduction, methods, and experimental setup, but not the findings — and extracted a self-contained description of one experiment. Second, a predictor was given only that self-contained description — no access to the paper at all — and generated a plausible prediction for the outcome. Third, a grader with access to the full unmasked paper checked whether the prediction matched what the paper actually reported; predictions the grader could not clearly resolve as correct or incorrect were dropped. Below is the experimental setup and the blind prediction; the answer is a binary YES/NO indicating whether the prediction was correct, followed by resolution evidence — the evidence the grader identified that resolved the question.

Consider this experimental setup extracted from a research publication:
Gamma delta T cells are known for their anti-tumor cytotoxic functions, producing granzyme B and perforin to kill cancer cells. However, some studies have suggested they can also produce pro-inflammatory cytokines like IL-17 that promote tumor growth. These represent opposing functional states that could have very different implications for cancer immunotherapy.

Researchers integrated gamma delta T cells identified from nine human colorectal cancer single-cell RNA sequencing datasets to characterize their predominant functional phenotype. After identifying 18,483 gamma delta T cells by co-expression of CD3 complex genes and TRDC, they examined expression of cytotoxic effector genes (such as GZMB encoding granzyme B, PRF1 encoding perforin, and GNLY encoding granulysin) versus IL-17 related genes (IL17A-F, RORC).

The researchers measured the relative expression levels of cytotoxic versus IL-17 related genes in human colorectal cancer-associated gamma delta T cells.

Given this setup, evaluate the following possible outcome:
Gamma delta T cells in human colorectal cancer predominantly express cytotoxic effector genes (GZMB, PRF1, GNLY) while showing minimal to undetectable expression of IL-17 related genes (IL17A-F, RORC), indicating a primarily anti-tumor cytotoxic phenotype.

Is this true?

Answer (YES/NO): YES